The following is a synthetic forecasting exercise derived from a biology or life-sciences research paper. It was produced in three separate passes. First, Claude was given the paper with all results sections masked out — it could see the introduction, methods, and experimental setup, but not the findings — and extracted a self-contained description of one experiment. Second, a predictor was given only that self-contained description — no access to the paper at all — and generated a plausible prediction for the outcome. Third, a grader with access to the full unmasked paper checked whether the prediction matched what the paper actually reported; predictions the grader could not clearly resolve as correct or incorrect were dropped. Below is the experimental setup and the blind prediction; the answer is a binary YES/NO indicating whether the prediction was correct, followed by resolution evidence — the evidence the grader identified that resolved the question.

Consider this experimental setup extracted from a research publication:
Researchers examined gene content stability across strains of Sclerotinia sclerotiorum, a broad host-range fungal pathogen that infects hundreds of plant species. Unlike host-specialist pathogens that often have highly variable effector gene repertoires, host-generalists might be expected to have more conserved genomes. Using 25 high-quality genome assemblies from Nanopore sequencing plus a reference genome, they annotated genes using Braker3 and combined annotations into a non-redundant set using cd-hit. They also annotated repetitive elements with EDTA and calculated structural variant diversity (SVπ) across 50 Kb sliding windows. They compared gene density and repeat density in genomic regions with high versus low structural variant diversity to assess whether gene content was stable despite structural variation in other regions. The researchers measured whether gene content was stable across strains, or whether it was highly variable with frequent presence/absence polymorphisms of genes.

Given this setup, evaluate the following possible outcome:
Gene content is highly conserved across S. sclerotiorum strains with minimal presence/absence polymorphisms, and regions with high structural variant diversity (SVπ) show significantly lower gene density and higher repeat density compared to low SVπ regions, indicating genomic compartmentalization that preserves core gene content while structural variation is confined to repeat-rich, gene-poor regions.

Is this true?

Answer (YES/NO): YES